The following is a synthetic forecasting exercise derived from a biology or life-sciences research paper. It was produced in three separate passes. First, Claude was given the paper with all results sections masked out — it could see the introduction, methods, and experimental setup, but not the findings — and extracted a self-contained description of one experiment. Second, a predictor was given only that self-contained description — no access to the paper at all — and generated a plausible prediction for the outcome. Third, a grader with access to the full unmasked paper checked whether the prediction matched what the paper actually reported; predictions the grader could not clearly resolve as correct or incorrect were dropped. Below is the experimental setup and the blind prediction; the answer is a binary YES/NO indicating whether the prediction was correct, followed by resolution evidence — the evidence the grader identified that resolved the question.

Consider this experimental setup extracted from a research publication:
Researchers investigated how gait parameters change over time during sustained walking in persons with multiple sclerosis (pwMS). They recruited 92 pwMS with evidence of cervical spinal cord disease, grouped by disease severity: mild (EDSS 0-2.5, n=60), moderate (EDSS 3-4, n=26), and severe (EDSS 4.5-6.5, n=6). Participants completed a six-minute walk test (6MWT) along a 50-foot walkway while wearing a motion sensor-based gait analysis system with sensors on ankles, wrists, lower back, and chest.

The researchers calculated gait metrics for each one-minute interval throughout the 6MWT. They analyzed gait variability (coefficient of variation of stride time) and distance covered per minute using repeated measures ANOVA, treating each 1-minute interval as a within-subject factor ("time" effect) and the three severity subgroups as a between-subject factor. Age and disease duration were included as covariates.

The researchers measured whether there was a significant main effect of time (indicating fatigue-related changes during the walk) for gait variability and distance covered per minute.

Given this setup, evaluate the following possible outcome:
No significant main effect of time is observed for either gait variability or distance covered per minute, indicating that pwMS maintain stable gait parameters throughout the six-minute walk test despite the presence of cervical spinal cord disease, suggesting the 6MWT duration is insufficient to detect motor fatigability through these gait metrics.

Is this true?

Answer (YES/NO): YES